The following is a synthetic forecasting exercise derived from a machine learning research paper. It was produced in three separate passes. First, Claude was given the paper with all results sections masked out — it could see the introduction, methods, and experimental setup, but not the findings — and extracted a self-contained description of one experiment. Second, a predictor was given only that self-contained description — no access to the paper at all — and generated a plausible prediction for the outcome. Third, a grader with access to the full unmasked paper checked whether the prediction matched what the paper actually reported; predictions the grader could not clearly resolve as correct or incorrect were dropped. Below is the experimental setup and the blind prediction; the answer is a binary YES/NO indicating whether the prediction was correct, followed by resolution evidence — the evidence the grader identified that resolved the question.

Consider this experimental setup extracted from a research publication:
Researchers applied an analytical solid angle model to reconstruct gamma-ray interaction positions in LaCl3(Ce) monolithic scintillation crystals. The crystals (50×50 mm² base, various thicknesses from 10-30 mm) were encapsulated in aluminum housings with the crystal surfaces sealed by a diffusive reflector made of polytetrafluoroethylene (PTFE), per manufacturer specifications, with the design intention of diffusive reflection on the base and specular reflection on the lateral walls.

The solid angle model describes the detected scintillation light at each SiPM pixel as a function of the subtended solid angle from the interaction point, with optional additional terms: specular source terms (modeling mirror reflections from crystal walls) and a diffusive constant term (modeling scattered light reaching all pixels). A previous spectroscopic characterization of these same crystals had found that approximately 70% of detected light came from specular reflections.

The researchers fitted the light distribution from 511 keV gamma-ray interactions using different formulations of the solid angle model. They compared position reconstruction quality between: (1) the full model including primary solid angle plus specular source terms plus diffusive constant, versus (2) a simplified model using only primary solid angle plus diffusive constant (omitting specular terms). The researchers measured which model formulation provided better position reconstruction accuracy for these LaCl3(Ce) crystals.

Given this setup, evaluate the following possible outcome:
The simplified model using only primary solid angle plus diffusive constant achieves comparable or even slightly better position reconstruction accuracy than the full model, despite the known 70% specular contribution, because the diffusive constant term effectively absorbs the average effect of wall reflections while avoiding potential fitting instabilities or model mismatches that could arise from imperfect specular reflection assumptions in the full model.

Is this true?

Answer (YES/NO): YES